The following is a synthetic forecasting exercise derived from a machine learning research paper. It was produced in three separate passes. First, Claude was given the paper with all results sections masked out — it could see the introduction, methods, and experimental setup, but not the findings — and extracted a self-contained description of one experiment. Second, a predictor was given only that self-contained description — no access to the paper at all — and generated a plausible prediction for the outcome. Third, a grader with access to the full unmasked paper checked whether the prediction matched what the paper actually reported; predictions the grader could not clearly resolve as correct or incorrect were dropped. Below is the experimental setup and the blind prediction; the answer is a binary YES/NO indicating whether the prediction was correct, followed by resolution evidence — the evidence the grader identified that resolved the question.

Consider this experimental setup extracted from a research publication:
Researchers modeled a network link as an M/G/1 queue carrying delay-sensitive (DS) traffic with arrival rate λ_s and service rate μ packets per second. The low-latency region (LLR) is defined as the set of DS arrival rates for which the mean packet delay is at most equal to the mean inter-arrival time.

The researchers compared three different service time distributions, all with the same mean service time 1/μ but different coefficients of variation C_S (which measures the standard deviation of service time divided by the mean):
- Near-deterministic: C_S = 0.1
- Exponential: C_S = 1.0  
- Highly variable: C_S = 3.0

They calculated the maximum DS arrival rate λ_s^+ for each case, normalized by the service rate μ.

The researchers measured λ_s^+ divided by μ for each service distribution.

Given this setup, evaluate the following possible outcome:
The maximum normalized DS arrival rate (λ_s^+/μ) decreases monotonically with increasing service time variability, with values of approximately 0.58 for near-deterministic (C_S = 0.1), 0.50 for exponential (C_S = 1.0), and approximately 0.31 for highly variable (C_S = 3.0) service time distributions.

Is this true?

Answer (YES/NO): YES